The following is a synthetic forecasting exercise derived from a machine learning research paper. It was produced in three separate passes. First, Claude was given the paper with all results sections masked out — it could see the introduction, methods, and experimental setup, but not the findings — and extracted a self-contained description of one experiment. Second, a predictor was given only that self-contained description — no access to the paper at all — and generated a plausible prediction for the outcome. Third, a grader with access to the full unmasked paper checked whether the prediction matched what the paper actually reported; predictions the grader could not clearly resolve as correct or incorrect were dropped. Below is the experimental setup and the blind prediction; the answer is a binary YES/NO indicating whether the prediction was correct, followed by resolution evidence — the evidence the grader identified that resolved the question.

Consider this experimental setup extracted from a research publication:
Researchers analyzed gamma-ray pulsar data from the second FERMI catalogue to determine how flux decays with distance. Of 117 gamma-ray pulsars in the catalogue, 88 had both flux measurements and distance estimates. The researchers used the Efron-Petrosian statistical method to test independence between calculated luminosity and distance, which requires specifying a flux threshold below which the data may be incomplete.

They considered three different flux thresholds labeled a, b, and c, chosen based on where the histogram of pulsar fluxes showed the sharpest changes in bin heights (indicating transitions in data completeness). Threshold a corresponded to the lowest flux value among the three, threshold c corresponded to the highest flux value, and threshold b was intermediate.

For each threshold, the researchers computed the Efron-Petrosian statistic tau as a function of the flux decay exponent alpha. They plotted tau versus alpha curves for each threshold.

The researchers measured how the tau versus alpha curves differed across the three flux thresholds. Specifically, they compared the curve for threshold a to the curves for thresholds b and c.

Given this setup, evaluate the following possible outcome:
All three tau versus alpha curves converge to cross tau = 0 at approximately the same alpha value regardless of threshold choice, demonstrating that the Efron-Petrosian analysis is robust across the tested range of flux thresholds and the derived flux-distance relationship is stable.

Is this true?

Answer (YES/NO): NO